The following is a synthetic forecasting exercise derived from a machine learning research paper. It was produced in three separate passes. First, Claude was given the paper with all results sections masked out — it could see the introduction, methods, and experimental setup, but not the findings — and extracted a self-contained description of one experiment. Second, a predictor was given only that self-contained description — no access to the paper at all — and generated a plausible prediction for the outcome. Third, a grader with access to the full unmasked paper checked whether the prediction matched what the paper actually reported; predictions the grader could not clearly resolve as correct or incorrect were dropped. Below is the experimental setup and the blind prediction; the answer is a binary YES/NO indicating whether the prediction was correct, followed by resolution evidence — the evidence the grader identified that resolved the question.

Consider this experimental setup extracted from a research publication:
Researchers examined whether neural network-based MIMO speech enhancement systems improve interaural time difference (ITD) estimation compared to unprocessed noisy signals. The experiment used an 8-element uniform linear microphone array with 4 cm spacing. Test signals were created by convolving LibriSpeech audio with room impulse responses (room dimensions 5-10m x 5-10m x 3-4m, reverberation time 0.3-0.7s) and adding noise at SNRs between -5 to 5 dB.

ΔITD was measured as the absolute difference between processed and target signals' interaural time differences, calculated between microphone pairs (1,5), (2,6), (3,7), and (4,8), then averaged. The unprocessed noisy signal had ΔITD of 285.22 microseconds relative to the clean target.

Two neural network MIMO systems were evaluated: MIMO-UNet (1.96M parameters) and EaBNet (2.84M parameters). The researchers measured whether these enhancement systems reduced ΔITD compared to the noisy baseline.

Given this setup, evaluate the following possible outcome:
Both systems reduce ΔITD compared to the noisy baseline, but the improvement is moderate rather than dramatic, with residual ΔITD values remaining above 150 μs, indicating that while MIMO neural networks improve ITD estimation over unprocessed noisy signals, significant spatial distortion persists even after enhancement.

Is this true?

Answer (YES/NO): NO